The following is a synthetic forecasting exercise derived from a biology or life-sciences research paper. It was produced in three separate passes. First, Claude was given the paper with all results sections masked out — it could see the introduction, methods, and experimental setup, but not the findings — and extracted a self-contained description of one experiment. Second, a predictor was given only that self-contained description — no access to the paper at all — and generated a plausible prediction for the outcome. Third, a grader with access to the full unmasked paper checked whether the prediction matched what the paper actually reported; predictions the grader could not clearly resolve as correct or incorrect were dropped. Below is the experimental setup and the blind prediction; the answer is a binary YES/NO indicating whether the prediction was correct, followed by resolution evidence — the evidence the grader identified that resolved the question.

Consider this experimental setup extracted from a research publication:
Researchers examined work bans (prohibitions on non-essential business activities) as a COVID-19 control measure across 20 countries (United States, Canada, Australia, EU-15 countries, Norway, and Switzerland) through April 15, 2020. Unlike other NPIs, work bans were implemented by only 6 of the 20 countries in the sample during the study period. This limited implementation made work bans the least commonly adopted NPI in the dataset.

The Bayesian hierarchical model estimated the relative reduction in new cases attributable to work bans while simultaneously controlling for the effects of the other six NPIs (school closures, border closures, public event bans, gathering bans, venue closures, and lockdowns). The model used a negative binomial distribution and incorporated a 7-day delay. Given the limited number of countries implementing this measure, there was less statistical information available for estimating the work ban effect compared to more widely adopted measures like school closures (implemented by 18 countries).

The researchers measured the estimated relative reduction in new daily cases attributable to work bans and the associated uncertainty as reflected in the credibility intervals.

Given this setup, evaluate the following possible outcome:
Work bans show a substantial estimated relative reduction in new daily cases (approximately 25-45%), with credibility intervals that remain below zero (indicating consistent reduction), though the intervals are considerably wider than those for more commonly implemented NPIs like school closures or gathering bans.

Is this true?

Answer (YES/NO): NO